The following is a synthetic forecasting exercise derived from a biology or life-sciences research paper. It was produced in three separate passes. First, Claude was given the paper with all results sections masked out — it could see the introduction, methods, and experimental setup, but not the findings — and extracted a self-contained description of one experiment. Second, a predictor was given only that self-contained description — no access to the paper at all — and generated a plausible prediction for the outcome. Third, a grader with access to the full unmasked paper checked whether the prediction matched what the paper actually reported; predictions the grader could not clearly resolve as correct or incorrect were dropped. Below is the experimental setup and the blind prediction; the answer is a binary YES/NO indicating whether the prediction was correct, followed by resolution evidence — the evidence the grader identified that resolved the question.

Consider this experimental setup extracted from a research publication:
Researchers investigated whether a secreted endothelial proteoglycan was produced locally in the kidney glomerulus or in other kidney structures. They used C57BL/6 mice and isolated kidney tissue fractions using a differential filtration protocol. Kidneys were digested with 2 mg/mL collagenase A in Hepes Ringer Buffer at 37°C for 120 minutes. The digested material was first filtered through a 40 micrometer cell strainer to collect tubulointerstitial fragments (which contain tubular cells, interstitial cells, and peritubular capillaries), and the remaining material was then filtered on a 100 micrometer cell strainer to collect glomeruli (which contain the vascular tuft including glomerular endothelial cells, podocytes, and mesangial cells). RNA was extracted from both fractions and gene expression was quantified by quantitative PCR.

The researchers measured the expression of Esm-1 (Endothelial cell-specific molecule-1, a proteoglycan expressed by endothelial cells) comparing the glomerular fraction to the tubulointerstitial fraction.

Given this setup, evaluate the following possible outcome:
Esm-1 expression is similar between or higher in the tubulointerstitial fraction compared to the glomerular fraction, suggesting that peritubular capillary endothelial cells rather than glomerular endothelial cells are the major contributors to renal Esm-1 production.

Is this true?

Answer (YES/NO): NO